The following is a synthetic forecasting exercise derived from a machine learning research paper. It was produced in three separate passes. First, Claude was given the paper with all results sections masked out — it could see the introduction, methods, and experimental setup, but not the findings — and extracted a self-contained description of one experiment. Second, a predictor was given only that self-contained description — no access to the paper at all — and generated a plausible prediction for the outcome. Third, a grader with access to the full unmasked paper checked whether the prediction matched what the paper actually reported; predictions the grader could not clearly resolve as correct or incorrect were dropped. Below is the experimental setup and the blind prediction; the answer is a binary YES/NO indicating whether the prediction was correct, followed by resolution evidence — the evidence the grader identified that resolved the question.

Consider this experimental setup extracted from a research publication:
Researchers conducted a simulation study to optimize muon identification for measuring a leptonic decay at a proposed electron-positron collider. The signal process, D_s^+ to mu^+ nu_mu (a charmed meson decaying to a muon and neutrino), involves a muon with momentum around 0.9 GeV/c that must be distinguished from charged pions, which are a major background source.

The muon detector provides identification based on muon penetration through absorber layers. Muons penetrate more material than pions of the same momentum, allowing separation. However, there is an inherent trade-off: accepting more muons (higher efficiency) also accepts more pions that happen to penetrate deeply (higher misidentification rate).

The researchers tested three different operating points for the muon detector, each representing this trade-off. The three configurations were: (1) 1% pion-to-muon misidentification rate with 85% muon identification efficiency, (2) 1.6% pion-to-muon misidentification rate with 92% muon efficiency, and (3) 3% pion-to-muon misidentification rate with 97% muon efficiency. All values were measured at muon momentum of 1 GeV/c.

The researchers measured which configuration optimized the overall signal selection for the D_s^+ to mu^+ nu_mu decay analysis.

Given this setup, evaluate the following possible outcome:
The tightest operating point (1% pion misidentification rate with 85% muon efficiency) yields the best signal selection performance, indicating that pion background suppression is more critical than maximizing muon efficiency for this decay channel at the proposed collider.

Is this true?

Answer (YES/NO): NO